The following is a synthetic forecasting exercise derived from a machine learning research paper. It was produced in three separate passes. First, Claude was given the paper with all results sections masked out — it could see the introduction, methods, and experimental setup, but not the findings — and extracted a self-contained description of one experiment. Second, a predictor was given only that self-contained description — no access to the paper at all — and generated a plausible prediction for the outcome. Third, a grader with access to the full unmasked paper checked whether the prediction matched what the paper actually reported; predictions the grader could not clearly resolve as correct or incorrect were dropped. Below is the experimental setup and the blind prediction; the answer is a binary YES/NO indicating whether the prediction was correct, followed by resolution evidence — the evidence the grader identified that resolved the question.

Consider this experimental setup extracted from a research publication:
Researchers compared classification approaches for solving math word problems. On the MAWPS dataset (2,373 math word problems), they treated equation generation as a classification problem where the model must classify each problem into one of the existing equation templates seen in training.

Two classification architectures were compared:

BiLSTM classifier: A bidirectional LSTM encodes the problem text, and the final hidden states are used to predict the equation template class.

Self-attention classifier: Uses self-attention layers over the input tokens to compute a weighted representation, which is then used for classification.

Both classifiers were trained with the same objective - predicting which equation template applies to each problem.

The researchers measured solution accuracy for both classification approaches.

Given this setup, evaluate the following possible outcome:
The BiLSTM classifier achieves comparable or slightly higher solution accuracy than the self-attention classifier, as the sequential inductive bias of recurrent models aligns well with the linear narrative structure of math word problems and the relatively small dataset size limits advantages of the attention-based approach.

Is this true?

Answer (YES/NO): YES